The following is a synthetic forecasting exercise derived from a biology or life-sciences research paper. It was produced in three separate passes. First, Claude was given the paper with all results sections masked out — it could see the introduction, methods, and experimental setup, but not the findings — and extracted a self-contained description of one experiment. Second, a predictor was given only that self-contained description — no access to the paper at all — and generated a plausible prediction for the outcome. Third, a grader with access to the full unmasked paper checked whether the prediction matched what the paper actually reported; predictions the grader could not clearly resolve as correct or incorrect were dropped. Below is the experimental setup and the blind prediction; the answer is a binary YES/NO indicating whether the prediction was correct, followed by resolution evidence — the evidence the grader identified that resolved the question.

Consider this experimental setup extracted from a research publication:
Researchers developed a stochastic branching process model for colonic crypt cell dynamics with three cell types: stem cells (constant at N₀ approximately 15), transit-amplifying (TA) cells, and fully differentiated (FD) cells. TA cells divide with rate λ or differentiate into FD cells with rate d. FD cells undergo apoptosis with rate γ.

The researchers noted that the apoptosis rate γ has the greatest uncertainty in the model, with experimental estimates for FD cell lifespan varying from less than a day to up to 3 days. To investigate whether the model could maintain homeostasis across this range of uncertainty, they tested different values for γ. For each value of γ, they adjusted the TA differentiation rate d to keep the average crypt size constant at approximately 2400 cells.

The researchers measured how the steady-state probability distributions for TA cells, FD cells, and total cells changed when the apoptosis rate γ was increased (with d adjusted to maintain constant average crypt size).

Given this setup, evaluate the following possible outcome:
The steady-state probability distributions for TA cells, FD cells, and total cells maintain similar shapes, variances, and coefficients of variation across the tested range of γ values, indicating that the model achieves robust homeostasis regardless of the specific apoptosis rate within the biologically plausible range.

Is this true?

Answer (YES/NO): NO